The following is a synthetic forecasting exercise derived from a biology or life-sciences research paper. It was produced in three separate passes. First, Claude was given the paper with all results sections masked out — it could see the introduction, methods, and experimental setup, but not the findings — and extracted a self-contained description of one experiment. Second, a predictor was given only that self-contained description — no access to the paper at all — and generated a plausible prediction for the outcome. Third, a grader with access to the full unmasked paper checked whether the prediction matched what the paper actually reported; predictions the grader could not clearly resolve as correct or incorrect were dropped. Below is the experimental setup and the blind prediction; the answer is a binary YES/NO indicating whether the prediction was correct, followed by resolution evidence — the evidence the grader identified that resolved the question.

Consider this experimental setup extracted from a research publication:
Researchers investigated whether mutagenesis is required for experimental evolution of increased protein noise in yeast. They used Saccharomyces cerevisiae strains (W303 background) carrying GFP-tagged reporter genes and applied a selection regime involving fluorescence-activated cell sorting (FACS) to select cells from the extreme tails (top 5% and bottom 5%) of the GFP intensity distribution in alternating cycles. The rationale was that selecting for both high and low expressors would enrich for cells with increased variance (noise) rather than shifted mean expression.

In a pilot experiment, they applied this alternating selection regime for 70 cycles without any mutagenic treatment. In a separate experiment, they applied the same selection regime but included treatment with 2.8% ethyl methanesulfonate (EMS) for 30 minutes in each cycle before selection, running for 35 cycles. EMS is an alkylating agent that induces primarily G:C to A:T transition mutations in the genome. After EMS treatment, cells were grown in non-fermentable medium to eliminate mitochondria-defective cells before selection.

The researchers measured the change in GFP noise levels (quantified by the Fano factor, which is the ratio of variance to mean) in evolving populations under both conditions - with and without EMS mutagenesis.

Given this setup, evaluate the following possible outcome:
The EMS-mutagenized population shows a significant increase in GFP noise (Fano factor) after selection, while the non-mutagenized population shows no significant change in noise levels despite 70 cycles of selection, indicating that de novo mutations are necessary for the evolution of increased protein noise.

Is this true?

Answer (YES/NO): YES